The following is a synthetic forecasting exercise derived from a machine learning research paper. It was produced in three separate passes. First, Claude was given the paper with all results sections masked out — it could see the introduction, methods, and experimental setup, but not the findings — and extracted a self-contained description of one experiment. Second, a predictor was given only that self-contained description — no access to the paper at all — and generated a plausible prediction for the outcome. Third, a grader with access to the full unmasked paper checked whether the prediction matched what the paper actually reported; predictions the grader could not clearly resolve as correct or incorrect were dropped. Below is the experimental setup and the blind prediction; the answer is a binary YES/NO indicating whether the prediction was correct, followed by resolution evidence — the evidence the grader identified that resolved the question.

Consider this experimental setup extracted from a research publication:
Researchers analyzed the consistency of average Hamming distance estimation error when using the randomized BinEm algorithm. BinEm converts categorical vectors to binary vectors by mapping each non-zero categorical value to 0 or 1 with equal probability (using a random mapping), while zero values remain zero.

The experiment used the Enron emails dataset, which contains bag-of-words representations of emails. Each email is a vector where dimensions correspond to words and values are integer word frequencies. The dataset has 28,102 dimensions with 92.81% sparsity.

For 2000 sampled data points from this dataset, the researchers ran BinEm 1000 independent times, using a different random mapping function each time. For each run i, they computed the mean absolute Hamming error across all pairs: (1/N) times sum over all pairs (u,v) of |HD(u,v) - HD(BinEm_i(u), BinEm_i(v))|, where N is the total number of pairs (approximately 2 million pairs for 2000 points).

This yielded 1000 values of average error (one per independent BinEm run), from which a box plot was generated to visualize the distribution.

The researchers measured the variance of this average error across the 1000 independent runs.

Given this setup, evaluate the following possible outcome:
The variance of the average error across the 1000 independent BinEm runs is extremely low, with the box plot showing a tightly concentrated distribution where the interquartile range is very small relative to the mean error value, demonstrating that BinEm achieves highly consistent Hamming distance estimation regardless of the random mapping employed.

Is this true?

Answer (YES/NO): YES